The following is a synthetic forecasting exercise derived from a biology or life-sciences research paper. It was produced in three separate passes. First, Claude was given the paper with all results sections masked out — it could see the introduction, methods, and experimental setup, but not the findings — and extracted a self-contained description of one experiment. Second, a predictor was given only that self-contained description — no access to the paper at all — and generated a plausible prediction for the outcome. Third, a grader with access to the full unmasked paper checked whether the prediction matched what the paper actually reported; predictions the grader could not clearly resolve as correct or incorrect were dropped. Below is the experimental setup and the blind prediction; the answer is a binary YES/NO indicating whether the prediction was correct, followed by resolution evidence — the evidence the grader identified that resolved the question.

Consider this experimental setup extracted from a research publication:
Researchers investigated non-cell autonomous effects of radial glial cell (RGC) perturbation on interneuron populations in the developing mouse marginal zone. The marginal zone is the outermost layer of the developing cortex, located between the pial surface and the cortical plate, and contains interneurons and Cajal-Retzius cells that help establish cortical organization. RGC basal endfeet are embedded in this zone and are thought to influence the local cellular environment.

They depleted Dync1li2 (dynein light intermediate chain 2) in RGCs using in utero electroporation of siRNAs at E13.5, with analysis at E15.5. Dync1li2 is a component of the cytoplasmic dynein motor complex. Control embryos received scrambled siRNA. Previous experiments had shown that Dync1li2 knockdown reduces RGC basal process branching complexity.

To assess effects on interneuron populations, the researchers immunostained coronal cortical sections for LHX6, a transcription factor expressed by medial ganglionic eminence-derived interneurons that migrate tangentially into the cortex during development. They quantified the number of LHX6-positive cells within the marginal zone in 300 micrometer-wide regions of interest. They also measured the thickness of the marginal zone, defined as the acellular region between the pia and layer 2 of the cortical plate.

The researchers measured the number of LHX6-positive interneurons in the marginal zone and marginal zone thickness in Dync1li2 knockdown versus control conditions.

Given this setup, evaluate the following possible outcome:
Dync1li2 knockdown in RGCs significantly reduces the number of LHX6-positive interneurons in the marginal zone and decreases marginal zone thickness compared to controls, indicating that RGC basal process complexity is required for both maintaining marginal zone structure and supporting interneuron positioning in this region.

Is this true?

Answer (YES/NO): NO